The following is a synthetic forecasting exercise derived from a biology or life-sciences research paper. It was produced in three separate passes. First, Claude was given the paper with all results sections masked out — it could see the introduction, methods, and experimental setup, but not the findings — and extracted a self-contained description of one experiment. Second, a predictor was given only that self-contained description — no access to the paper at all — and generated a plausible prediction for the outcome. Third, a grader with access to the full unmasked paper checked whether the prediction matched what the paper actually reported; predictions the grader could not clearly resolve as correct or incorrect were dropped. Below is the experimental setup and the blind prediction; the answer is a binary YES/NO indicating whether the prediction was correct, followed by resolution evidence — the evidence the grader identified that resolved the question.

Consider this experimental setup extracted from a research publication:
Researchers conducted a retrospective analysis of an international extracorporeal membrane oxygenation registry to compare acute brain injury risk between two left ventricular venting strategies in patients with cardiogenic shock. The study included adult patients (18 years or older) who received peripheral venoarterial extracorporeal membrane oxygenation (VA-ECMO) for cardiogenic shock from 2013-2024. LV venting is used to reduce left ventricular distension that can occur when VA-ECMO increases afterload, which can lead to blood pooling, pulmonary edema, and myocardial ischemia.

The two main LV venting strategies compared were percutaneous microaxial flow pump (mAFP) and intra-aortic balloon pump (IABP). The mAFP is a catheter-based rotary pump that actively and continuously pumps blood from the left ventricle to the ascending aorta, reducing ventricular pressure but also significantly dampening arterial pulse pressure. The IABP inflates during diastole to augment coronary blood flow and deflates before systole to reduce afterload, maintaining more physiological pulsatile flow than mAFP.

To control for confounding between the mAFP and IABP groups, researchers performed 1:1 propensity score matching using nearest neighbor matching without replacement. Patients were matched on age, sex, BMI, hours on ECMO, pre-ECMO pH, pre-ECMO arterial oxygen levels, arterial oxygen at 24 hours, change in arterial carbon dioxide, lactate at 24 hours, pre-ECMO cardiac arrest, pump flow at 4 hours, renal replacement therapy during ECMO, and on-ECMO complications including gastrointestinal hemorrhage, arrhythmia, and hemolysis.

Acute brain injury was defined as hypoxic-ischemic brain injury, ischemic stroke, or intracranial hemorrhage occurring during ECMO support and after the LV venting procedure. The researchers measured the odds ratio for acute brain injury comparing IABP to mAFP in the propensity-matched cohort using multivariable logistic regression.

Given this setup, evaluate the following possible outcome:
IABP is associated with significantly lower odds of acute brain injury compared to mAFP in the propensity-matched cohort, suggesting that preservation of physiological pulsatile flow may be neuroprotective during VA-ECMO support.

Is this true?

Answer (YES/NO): NO